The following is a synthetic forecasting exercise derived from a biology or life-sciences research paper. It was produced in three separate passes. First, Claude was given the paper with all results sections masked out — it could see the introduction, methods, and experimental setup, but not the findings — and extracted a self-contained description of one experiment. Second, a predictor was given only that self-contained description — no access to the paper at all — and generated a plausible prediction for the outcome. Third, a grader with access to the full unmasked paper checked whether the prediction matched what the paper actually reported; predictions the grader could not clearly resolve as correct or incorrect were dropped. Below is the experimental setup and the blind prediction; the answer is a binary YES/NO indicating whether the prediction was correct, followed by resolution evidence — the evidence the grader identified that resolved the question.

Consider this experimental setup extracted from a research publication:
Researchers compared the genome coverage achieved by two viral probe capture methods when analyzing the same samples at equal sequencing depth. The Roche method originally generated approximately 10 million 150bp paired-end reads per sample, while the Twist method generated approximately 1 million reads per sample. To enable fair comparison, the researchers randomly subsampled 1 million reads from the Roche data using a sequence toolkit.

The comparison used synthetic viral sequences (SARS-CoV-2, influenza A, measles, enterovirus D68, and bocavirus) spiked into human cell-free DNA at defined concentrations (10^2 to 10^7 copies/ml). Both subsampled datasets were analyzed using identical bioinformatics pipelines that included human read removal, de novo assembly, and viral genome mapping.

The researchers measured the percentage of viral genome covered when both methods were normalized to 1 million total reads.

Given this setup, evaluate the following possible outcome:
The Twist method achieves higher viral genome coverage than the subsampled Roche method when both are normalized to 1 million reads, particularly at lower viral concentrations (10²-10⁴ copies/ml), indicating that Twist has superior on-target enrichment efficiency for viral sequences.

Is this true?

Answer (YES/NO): YES